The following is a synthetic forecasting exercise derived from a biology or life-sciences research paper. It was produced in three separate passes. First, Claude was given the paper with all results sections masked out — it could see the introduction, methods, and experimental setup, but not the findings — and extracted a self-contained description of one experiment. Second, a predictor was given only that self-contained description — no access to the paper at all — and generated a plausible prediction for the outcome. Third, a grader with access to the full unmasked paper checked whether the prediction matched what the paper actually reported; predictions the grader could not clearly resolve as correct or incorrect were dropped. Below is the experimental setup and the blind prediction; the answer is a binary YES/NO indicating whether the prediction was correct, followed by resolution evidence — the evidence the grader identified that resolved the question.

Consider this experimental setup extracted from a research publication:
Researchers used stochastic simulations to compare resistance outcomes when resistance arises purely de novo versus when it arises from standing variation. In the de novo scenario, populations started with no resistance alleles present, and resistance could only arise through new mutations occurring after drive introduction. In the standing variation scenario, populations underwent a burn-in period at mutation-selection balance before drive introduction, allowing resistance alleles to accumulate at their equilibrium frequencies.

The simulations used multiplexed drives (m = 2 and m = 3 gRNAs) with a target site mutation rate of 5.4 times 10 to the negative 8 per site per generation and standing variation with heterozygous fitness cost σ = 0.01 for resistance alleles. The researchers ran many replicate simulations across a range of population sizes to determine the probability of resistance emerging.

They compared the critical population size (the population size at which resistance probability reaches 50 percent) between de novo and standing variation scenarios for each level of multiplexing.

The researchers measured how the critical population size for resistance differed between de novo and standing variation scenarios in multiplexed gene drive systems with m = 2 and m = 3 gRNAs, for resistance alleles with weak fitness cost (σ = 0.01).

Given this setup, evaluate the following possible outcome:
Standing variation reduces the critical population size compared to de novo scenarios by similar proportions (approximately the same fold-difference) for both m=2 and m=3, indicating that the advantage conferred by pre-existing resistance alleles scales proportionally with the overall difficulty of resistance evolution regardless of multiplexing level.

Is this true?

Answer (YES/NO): NO